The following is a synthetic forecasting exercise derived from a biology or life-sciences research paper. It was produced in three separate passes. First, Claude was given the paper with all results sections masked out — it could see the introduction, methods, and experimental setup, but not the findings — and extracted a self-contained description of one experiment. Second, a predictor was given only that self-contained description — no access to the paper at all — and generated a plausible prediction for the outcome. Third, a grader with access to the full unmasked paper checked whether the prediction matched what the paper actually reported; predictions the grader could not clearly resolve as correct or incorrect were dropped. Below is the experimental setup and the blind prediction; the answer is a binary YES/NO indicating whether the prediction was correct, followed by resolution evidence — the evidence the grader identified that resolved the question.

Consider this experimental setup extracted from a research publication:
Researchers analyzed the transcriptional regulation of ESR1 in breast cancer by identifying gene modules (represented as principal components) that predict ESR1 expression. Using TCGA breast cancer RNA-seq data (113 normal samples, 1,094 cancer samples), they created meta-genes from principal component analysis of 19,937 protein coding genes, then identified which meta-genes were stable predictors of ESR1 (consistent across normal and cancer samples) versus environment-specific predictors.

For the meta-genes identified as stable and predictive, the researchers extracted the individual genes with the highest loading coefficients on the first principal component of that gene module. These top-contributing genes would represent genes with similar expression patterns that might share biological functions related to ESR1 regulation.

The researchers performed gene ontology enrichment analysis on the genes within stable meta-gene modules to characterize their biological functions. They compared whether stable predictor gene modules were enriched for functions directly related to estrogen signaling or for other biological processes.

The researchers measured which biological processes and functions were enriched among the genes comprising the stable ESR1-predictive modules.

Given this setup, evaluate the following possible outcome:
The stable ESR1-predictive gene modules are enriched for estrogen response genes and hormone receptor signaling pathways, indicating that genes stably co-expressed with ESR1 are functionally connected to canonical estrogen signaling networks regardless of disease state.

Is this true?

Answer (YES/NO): YES